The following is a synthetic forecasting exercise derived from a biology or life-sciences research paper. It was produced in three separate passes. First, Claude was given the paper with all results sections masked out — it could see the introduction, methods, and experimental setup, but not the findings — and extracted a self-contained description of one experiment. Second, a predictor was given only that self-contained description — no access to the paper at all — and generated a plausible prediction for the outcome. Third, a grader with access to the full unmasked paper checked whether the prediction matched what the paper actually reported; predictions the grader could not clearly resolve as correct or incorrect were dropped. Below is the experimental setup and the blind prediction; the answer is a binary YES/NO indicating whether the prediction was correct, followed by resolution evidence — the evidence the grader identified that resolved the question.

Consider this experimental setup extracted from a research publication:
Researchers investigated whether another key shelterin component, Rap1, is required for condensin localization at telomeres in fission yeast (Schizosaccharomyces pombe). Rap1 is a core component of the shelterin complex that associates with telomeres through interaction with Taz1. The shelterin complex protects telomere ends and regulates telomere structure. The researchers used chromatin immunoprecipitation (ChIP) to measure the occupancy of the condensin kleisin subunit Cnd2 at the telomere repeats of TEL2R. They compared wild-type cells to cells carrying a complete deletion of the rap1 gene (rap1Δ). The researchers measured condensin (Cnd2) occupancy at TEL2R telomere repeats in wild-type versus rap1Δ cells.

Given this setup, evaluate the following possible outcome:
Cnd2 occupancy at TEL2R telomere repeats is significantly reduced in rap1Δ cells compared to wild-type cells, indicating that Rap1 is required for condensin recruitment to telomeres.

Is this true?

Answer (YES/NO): NO